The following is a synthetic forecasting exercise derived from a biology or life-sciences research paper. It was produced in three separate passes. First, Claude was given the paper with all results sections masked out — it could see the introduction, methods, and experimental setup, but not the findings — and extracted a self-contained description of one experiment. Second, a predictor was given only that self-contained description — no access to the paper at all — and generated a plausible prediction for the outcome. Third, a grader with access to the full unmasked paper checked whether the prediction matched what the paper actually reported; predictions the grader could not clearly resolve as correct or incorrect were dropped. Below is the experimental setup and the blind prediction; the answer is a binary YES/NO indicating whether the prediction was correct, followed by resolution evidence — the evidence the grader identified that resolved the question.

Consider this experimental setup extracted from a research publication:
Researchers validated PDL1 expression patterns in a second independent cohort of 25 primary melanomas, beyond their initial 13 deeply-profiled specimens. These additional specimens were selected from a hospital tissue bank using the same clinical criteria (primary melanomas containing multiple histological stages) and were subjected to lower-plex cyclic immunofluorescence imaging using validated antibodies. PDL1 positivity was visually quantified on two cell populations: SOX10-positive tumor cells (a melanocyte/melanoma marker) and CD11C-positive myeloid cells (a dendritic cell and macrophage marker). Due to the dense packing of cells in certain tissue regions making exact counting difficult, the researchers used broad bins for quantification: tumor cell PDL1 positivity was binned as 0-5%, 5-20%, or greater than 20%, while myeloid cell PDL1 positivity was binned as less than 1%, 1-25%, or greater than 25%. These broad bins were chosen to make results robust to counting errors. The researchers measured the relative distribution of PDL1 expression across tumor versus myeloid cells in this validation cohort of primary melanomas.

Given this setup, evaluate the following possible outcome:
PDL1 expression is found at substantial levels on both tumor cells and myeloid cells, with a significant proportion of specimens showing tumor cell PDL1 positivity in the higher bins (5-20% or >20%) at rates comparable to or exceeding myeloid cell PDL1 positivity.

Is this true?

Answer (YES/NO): NO